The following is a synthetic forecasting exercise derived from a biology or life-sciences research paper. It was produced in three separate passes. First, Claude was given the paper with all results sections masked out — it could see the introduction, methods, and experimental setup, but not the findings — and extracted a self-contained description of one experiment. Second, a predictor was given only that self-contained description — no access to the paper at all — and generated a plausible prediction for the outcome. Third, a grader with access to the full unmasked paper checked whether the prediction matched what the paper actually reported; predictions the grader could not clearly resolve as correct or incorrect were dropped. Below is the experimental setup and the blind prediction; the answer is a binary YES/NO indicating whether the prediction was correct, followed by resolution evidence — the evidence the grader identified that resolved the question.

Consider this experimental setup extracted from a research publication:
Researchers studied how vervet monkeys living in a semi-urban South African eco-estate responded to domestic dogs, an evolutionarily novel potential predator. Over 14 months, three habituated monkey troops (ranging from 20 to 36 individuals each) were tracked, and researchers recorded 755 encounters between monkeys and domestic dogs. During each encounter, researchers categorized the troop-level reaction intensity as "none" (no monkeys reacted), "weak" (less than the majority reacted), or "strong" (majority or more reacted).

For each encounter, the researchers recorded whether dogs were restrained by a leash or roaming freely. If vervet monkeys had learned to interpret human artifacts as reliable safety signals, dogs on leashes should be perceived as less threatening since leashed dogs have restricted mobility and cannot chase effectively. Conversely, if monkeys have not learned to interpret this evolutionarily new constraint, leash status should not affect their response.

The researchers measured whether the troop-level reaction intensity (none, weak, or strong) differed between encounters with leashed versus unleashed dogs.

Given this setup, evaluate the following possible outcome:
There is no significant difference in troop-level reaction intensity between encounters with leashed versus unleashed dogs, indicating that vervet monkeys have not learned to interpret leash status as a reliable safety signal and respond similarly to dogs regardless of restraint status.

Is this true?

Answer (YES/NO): YES